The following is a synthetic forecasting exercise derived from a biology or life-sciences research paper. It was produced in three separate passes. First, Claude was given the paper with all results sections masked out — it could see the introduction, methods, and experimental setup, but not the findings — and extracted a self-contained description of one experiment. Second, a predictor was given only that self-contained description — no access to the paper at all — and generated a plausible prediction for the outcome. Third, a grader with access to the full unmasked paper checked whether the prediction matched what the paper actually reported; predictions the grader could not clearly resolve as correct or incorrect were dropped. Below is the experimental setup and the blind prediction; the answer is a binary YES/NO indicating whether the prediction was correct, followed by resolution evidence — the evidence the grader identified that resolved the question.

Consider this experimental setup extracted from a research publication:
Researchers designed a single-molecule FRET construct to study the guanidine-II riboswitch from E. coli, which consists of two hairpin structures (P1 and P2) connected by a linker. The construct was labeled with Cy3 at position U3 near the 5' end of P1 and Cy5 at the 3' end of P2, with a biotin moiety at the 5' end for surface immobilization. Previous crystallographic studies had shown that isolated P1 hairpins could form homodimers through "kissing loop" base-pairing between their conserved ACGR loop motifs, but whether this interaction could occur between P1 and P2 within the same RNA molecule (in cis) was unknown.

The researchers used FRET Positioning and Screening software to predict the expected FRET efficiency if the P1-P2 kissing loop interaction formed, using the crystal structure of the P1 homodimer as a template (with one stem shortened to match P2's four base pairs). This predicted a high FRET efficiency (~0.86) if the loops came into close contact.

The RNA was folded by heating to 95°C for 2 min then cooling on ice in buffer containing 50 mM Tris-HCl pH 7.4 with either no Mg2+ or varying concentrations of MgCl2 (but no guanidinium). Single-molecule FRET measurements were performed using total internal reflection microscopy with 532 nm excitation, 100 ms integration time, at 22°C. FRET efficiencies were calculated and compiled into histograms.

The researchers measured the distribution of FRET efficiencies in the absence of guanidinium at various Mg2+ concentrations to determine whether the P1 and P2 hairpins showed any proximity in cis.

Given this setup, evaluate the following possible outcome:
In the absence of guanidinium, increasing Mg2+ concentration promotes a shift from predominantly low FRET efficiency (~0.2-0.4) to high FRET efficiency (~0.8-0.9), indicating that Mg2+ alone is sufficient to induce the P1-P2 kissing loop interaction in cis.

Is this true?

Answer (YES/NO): NO